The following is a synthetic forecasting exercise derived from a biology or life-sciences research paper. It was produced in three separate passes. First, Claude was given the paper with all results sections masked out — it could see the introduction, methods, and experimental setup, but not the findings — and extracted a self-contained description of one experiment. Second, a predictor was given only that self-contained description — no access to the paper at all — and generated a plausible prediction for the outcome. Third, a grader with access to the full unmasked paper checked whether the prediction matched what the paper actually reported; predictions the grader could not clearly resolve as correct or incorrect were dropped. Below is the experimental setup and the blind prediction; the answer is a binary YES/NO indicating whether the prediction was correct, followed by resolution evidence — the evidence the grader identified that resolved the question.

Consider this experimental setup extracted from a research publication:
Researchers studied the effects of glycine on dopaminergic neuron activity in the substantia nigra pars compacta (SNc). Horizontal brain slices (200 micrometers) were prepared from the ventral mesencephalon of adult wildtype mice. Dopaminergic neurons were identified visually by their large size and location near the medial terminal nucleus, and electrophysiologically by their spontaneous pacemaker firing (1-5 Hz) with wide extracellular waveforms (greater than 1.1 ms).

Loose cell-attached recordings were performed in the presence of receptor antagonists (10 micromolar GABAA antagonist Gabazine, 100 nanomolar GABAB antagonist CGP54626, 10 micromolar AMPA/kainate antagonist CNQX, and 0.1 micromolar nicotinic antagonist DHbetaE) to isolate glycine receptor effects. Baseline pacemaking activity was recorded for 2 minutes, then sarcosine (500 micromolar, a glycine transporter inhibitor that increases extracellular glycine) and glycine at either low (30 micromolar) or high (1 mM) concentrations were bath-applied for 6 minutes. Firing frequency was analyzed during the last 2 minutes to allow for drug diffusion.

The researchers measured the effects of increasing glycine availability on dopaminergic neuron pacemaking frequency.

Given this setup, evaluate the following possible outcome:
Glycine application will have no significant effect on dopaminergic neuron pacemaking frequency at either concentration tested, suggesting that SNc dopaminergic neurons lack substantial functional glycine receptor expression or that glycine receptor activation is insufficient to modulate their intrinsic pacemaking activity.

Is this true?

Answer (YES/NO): NO